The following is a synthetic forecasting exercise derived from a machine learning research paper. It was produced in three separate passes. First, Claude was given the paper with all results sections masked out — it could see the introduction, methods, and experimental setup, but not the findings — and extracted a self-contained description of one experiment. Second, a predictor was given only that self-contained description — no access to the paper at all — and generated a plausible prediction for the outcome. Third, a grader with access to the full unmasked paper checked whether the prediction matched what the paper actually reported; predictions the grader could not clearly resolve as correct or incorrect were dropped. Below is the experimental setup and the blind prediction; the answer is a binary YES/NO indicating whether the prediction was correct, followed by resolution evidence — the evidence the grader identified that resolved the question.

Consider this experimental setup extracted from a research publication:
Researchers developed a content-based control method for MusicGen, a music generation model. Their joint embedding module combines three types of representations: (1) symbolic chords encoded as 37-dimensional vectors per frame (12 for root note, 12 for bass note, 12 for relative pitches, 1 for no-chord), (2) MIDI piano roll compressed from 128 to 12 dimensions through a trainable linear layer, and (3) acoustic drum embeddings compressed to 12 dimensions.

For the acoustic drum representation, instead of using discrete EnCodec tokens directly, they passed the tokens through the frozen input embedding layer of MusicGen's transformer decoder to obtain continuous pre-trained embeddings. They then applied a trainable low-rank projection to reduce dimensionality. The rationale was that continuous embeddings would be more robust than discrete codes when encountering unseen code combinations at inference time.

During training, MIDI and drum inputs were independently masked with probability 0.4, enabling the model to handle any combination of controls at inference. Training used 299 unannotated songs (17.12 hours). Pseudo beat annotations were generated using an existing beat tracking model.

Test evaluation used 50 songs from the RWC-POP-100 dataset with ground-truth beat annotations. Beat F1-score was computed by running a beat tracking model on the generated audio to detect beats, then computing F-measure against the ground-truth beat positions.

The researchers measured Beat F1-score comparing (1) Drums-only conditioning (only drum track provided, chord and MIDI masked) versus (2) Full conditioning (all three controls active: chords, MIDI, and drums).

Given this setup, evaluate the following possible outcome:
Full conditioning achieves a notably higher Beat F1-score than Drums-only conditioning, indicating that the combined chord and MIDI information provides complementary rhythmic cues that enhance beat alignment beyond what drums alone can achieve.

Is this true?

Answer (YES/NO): NO